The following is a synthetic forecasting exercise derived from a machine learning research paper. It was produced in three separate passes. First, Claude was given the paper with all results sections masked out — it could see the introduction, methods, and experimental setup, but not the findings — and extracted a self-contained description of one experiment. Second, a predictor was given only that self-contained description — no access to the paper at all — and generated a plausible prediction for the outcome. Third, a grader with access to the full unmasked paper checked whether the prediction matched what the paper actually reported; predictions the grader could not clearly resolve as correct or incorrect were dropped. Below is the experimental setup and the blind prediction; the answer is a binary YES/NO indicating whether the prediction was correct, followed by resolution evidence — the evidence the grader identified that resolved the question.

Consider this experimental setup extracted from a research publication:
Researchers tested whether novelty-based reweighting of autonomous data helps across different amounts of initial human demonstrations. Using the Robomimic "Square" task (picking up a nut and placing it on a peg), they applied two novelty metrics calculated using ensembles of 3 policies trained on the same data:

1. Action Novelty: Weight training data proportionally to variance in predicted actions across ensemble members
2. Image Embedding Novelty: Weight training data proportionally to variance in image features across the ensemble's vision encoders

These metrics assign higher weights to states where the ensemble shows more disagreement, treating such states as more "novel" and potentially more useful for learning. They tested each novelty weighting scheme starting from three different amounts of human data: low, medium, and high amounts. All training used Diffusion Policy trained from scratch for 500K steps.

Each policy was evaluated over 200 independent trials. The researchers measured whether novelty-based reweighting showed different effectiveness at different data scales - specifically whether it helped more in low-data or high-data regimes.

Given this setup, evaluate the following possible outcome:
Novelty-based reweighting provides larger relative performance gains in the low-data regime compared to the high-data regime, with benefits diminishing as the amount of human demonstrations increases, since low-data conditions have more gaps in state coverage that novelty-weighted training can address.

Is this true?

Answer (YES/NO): NO